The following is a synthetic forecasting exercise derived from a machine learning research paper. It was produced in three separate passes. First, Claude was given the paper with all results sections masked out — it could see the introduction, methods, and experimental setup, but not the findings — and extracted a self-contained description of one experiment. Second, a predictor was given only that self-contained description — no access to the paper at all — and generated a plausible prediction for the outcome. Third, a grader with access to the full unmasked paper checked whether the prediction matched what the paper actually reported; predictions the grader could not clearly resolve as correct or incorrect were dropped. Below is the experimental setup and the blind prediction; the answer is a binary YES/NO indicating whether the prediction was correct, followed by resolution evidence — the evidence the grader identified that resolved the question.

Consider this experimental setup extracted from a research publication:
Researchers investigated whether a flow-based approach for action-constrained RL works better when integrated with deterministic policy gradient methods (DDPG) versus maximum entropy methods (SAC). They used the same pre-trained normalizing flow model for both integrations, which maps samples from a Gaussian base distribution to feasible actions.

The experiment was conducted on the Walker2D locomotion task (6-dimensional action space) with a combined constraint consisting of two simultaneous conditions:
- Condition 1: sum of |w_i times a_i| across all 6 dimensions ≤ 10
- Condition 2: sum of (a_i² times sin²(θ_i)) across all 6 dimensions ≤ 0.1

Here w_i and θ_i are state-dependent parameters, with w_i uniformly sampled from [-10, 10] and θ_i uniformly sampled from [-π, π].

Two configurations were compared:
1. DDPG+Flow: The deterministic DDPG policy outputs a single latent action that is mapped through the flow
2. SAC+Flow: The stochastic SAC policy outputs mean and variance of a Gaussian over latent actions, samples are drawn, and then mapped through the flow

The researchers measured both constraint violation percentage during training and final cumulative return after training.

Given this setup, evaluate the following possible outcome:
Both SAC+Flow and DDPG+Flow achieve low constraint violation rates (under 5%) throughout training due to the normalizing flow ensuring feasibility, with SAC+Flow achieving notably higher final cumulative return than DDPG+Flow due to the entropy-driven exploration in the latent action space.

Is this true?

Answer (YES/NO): NO